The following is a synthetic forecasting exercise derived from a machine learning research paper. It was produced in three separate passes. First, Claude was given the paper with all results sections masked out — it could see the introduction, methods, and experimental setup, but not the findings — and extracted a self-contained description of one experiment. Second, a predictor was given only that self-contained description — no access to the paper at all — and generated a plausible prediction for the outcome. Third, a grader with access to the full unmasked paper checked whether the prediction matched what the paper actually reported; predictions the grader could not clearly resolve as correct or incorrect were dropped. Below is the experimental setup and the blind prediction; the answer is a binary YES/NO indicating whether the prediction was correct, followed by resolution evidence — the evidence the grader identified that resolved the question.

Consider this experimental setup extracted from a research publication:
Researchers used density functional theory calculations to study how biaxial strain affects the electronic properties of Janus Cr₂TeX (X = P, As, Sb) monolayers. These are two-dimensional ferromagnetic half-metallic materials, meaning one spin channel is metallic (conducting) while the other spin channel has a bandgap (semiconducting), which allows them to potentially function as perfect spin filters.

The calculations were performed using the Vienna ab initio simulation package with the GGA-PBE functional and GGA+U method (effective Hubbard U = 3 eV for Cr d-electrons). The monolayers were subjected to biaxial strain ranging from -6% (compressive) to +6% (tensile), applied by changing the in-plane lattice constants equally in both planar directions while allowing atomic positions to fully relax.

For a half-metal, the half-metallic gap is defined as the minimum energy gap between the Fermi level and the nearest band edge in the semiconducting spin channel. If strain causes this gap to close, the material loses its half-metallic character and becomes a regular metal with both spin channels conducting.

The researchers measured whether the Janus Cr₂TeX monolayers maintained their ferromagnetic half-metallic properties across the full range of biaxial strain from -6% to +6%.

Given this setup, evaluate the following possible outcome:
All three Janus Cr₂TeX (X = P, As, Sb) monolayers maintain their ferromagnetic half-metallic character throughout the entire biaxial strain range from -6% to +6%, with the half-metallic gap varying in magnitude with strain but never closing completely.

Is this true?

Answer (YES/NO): YES